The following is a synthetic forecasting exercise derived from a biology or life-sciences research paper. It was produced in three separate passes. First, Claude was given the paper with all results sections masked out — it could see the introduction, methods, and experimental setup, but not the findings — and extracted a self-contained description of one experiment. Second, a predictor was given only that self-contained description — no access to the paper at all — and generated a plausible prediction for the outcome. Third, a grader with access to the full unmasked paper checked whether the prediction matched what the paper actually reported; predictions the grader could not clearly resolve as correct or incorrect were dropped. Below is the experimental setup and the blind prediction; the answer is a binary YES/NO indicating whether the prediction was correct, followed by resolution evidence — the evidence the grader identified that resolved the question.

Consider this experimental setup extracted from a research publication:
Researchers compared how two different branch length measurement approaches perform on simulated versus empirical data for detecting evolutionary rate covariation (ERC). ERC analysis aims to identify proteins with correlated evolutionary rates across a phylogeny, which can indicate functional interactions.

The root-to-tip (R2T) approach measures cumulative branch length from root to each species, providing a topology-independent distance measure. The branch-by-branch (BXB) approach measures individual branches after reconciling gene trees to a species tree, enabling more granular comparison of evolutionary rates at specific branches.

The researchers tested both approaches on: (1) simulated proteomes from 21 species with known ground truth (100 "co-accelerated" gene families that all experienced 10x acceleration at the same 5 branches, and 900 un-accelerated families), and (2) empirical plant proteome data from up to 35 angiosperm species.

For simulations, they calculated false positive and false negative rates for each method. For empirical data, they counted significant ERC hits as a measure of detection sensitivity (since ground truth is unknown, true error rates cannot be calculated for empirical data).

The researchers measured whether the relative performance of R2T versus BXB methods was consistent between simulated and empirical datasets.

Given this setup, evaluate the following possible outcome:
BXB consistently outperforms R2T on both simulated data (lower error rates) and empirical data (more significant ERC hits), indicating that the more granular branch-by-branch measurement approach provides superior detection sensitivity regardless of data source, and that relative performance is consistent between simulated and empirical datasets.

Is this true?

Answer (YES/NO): NO